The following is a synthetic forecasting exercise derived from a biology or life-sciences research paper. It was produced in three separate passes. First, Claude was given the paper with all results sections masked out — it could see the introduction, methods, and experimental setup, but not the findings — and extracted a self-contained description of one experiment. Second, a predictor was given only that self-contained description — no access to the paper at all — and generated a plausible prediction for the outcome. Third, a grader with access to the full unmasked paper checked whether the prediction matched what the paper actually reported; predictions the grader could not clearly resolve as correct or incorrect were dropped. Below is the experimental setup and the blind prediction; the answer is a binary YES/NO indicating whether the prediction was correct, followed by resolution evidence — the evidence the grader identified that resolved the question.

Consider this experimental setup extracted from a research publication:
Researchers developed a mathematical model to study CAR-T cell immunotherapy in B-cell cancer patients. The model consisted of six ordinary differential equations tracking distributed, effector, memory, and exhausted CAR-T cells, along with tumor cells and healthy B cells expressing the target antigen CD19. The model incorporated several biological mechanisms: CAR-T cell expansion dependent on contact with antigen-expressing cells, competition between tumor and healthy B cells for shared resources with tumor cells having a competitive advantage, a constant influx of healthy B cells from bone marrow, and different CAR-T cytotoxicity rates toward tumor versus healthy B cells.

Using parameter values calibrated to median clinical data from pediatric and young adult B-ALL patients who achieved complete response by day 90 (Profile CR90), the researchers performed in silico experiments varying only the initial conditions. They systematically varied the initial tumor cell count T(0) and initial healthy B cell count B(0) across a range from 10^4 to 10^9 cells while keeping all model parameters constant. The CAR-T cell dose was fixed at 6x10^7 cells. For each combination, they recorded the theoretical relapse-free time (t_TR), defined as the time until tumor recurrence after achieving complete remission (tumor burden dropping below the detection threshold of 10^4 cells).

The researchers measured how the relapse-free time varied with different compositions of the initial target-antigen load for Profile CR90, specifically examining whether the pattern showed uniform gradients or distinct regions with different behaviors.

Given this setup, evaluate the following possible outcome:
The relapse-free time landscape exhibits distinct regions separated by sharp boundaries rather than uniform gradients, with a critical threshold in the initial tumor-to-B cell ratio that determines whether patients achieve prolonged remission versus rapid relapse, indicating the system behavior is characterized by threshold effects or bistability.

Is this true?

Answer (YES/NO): YES